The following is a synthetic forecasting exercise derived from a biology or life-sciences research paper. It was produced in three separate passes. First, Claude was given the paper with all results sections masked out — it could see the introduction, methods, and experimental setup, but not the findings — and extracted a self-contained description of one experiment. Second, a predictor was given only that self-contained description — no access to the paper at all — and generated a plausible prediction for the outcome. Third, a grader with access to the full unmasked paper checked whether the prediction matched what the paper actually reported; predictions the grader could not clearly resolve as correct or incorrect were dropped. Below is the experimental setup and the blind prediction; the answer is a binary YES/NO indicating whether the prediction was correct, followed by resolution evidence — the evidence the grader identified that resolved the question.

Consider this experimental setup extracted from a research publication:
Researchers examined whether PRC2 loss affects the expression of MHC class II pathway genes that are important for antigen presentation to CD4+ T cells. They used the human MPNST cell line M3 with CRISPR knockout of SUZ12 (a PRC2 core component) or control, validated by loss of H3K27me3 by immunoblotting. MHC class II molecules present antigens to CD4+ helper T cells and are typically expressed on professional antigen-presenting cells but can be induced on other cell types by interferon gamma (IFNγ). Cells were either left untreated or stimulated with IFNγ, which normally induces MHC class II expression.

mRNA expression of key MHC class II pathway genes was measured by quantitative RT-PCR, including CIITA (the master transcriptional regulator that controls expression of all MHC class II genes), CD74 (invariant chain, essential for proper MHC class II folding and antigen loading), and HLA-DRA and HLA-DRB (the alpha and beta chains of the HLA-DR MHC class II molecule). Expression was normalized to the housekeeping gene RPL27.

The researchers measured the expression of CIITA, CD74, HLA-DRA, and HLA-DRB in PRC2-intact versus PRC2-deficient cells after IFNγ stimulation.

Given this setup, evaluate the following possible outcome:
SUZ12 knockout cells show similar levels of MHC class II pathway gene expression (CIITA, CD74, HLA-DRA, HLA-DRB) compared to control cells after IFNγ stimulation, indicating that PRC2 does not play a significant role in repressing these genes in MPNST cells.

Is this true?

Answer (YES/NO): NO